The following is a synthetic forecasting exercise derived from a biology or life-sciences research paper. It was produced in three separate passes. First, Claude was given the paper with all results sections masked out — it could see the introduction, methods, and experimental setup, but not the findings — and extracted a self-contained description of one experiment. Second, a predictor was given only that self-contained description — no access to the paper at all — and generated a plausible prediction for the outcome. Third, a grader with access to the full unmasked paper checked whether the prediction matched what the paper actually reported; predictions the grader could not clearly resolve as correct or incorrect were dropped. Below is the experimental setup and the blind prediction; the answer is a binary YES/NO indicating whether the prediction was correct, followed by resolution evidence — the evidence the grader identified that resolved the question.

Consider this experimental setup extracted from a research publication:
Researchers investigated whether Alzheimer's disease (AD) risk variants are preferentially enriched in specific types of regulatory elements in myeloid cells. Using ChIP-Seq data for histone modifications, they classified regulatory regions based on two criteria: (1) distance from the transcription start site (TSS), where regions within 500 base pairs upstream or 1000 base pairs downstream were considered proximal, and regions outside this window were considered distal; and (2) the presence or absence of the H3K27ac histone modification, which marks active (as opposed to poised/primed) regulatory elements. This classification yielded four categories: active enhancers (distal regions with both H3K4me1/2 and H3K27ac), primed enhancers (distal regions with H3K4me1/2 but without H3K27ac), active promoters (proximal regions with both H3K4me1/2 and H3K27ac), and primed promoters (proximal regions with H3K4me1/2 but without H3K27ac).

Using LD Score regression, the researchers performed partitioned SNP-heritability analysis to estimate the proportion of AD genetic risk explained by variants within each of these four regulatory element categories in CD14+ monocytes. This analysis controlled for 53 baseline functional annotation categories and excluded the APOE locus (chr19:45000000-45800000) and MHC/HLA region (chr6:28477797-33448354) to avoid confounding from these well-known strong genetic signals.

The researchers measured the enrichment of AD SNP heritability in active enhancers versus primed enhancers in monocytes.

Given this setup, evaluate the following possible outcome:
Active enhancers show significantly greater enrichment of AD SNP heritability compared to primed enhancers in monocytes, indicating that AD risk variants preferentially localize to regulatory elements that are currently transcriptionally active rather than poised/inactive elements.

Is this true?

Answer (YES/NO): YES